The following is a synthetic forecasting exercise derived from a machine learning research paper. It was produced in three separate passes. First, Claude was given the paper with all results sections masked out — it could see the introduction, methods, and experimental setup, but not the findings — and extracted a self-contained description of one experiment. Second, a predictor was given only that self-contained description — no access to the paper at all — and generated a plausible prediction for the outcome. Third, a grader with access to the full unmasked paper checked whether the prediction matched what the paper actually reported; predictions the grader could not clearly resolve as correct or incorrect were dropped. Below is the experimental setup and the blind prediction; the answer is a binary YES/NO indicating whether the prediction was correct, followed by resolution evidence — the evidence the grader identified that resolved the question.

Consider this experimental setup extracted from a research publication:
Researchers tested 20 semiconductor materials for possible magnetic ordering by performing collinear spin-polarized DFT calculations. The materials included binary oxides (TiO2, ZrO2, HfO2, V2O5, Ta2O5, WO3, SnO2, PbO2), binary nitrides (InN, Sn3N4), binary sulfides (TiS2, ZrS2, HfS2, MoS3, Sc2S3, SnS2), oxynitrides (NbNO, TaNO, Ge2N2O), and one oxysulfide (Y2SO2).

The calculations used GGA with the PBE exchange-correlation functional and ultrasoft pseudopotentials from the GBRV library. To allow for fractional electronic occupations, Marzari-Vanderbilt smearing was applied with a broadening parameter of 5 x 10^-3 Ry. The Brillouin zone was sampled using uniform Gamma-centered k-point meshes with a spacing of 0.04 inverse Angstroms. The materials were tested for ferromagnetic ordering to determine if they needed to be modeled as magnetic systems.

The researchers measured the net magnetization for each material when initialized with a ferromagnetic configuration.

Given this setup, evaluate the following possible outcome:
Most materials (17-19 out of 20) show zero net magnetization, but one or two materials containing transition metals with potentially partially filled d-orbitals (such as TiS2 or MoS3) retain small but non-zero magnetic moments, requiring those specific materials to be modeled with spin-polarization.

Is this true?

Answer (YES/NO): NO